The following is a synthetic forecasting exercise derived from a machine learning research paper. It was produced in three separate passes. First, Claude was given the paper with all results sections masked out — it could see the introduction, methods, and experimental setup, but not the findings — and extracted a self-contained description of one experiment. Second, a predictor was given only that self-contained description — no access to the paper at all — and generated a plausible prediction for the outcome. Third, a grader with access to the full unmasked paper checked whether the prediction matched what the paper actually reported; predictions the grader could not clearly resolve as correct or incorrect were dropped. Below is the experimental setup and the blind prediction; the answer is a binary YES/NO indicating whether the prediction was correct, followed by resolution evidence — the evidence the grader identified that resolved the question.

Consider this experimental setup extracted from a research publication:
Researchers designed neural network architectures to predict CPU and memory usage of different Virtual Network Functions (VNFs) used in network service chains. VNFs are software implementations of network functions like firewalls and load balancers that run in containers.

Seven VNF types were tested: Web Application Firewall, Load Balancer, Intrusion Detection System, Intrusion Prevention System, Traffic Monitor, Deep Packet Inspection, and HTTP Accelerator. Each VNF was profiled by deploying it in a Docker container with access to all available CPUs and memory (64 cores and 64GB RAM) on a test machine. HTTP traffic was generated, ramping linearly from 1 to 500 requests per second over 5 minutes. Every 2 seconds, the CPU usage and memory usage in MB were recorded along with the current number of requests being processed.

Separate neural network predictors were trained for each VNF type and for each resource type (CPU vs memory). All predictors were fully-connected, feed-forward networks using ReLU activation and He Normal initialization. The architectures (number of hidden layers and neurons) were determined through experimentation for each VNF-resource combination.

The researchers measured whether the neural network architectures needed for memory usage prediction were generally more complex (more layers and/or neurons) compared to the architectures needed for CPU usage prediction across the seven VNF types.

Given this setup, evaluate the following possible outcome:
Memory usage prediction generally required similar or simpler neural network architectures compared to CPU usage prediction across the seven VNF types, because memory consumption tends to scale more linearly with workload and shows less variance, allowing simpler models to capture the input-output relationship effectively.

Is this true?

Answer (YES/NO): NO